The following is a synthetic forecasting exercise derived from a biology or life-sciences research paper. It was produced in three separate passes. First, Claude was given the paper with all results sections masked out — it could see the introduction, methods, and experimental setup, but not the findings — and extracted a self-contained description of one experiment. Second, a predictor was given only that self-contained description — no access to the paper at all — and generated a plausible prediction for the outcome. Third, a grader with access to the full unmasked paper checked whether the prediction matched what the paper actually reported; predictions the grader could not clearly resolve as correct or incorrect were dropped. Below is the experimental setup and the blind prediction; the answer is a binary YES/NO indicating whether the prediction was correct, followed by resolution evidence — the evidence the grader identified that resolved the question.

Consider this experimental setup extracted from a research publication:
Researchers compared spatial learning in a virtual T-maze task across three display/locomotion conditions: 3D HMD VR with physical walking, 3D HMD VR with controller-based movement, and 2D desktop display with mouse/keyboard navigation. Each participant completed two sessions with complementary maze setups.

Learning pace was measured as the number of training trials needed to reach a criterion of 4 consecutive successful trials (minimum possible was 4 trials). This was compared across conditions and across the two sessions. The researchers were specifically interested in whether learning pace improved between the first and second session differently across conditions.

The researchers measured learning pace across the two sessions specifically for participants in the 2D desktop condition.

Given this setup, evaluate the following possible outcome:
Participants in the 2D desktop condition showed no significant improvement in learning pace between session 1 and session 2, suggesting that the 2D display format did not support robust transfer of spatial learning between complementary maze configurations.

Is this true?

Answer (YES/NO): NO